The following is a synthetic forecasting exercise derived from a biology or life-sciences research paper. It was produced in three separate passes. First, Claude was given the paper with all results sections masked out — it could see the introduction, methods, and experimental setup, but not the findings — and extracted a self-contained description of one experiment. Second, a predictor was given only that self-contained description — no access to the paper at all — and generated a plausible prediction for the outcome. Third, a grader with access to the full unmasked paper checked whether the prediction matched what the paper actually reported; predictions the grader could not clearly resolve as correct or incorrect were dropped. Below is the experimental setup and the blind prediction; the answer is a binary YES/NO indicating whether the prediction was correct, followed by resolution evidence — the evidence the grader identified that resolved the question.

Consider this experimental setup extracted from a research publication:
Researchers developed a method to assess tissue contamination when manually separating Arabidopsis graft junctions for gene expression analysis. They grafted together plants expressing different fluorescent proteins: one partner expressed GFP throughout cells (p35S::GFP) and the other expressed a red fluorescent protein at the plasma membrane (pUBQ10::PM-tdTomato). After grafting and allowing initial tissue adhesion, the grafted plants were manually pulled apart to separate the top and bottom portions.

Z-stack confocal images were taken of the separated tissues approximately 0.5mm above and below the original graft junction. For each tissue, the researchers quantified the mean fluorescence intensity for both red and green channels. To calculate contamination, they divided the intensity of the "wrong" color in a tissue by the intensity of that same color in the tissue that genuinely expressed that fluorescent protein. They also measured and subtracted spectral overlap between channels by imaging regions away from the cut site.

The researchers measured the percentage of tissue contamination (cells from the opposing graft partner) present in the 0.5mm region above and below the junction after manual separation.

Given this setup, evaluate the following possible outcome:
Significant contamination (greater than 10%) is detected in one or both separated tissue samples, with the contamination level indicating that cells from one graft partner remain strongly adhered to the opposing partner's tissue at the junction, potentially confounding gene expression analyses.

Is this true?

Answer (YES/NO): NO